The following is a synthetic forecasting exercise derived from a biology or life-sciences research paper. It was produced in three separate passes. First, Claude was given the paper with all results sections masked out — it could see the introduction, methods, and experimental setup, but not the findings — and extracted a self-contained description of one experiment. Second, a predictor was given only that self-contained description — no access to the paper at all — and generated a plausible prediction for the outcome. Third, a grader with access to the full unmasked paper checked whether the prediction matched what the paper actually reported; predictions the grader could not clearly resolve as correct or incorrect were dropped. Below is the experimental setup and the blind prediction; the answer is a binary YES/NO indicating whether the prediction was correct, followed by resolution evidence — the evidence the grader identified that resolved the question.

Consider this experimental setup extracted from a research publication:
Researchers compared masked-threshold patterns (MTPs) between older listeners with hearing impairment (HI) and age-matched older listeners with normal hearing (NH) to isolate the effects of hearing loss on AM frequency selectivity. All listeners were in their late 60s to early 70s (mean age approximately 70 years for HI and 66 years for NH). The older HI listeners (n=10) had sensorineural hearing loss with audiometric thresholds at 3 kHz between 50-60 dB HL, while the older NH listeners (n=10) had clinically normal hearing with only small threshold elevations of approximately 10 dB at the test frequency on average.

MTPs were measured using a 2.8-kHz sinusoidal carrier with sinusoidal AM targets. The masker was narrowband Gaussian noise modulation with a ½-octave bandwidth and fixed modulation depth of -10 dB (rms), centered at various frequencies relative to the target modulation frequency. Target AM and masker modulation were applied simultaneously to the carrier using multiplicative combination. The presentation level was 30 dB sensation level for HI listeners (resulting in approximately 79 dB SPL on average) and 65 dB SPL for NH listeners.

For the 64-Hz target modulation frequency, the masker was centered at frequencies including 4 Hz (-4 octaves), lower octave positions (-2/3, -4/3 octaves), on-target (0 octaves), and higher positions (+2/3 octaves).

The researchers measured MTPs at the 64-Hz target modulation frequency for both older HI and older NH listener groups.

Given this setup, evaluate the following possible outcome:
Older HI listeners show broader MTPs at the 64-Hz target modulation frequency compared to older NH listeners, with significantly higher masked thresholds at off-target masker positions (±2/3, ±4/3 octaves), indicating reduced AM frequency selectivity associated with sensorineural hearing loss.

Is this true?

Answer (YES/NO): NO